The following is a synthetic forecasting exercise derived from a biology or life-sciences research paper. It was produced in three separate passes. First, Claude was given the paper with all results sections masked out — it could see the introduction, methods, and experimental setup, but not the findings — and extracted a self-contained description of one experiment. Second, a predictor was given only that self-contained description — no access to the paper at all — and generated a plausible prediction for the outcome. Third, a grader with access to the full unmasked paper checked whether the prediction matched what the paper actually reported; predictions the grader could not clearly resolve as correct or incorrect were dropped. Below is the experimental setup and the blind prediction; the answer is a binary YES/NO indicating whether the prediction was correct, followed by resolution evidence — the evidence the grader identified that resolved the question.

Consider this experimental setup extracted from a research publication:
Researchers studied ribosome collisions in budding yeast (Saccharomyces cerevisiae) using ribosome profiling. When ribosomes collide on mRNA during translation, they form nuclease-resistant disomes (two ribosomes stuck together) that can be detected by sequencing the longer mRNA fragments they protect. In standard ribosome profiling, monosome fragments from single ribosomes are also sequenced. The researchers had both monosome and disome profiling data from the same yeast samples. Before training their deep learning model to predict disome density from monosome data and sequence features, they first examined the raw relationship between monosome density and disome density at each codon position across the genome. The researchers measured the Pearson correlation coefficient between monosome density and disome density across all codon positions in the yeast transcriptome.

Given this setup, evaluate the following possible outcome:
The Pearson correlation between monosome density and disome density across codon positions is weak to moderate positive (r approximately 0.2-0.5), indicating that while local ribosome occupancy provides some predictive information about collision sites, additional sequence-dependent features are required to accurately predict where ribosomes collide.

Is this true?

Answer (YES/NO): YES